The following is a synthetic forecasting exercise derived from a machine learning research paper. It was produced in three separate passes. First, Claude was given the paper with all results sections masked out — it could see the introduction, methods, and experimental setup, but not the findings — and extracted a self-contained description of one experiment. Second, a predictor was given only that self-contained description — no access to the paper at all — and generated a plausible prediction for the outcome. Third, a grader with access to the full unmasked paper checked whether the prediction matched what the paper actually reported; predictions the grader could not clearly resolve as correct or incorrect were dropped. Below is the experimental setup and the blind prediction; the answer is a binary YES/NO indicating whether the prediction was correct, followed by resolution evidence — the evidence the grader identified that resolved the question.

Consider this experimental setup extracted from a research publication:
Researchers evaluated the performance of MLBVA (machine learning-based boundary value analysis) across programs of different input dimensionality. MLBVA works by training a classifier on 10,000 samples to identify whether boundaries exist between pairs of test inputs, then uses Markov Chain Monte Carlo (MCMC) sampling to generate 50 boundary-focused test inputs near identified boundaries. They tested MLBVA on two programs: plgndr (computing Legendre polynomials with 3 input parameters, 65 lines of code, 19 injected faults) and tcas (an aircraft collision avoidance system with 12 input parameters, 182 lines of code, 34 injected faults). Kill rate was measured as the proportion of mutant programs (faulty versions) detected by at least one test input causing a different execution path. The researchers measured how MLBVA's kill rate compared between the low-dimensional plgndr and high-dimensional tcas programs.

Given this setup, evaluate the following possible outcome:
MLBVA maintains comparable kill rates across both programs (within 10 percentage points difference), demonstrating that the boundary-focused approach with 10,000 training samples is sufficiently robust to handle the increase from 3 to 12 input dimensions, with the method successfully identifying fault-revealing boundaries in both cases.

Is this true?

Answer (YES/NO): NO